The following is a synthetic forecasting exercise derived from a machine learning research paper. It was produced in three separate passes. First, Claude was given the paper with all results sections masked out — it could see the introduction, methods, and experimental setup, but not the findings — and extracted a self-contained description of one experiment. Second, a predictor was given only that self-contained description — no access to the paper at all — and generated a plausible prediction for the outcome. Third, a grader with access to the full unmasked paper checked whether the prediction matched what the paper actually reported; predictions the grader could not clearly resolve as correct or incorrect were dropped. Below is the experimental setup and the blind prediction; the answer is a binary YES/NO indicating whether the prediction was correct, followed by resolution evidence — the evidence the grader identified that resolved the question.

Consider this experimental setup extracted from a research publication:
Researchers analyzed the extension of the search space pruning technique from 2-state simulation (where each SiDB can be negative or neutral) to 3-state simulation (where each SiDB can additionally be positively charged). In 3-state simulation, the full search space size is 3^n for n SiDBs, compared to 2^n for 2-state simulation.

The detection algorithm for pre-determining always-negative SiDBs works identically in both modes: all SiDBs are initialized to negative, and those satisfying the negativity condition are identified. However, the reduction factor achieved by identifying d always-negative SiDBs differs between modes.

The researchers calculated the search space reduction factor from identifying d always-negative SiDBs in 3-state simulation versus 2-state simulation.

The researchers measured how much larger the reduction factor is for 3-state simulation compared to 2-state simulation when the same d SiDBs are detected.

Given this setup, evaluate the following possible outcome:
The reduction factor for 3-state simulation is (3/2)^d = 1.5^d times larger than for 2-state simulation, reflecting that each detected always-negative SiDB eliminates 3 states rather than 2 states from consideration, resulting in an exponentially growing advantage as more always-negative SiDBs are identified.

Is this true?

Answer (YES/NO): YES